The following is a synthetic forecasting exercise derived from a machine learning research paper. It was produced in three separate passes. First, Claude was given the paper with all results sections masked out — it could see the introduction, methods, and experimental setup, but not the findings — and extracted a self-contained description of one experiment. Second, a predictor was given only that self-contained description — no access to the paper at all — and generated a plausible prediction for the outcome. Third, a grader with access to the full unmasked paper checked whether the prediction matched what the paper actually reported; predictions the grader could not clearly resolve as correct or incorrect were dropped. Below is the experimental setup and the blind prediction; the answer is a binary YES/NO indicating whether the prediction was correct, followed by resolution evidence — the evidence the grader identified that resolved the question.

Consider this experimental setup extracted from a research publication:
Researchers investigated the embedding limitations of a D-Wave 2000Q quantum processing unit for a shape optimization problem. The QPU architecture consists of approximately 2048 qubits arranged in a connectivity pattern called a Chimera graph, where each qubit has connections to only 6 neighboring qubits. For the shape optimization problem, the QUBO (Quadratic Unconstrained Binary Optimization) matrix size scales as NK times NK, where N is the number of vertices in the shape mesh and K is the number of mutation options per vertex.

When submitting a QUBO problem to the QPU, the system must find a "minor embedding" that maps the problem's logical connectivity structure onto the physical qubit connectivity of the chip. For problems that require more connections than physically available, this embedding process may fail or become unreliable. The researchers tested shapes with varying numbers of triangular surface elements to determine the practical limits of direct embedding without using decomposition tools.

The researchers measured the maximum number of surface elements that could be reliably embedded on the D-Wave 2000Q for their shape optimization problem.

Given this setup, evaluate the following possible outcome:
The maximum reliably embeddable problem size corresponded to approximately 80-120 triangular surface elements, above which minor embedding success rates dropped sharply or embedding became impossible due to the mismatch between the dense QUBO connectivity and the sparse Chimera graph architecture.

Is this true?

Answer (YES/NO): NO